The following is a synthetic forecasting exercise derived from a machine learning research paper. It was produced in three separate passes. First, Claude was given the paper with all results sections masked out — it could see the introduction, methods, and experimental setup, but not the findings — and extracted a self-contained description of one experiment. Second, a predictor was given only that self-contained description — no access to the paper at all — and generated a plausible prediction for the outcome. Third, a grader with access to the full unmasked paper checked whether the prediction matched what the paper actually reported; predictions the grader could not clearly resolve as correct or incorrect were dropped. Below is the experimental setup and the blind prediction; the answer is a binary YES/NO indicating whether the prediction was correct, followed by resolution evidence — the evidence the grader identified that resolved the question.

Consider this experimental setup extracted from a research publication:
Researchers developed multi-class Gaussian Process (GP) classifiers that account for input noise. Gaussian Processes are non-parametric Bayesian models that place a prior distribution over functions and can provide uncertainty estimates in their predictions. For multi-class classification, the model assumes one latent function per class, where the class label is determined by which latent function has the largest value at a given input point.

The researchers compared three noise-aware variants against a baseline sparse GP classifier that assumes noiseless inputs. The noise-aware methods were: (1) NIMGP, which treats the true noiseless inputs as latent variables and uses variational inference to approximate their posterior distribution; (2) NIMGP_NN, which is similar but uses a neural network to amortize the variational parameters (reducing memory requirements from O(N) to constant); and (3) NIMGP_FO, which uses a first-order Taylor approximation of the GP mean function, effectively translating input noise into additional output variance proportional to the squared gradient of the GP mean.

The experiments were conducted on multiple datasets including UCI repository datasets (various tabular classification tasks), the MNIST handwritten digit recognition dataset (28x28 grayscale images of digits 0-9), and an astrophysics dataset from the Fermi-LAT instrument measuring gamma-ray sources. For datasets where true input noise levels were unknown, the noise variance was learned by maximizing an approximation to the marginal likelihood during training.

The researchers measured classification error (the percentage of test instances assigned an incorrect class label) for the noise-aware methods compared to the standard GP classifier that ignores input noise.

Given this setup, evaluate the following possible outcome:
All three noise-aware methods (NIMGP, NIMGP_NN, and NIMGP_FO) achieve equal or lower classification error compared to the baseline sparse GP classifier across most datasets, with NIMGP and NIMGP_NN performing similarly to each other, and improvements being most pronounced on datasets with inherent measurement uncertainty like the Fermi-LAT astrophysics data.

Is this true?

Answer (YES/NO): NO